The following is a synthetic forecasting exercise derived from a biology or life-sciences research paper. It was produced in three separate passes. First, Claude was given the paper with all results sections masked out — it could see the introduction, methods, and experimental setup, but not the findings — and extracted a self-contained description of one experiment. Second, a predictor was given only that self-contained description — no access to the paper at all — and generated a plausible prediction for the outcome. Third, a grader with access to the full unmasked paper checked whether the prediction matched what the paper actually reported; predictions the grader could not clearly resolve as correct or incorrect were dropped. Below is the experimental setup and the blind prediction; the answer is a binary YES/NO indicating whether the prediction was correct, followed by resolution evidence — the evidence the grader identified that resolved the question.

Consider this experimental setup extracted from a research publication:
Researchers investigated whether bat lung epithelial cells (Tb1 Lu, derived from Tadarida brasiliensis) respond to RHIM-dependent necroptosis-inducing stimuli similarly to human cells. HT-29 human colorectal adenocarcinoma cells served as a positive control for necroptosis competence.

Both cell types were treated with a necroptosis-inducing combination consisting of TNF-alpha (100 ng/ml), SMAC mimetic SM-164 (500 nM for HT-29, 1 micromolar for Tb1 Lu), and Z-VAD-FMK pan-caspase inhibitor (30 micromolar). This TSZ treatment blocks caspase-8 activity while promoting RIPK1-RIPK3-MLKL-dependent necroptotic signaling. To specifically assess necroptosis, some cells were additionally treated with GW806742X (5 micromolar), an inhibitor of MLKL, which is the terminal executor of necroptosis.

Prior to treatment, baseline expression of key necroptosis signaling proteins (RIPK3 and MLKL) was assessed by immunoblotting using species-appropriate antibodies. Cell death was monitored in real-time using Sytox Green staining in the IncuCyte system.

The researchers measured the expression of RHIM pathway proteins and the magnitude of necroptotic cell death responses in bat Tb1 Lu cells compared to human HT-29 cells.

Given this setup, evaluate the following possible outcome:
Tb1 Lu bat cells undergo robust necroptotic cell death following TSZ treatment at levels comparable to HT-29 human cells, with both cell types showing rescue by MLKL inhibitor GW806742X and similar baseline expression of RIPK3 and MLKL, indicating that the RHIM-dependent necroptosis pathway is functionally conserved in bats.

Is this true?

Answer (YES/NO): NO